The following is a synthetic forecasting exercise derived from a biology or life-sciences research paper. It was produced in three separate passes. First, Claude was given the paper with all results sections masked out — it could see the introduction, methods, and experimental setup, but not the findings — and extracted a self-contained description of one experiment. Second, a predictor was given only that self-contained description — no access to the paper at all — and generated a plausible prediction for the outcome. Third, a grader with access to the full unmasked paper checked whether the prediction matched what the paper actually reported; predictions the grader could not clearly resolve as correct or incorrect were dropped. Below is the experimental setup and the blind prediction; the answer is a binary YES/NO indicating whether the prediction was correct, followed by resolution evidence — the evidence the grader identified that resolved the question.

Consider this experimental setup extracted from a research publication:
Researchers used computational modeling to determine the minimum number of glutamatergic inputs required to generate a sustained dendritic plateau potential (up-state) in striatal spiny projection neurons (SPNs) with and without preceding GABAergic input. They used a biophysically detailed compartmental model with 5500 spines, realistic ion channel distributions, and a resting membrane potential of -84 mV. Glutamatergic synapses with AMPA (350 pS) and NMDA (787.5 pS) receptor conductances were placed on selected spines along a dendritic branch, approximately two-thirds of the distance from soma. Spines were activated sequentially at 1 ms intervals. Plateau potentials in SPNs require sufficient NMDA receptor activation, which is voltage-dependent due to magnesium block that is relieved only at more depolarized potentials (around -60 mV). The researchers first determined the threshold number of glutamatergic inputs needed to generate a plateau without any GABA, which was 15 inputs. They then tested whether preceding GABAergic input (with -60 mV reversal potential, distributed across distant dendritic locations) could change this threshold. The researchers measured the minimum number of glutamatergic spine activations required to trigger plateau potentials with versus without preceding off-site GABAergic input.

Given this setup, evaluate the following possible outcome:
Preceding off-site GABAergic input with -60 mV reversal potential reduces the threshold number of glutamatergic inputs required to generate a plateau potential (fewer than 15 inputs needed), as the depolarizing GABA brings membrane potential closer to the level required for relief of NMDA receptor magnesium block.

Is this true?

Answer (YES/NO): YES